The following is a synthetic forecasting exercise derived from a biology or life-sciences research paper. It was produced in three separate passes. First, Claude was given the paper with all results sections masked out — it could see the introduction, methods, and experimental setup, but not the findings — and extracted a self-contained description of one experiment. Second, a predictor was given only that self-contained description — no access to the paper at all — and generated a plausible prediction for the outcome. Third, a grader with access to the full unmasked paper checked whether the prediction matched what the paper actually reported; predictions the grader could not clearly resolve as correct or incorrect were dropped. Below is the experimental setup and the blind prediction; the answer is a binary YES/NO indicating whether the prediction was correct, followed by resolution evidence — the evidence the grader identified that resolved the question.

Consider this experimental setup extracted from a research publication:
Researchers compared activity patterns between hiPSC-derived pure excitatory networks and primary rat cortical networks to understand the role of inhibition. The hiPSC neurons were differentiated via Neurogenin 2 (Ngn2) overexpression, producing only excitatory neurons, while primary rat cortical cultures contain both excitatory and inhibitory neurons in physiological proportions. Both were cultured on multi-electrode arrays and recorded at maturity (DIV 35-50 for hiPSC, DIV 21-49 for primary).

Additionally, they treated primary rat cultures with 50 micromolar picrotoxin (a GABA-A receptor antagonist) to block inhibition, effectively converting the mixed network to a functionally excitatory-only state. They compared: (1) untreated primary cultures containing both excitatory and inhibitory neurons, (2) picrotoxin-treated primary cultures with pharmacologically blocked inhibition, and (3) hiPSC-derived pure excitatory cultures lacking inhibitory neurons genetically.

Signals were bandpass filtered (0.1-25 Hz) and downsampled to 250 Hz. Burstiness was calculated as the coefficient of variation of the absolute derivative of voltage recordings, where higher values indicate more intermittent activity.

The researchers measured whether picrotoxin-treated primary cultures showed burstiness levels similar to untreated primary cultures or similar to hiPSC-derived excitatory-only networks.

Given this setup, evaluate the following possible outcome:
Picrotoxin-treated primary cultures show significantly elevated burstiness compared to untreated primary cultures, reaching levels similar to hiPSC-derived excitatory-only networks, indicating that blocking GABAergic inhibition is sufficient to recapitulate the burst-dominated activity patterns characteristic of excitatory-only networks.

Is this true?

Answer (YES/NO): YES